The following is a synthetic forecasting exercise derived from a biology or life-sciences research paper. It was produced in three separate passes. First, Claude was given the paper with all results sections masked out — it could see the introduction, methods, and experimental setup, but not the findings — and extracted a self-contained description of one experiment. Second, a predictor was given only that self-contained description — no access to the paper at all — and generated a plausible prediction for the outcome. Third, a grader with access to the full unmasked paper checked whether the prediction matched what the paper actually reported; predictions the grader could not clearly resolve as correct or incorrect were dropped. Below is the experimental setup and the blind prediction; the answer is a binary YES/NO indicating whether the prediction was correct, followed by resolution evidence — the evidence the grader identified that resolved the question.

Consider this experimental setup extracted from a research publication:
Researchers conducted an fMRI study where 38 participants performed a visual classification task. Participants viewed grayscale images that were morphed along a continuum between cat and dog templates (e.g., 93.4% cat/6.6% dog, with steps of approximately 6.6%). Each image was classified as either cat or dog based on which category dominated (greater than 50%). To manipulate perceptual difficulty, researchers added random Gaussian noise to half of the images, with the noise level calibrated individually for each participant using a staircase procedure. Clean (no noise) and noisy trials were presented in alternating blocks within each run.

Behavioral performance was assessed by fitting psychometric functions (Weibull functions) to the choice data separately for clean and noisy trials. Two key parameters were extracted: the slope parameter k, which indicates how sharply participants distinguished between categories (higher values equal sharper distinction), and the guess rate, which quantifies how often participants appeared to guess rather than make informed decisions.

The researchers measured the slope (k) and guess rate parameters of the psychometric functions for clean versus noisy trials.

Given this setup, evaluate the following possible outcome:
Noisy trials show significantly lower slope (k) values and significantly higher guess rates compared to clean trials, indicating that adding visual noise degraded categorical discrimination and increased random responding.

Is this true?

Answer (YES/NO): YES